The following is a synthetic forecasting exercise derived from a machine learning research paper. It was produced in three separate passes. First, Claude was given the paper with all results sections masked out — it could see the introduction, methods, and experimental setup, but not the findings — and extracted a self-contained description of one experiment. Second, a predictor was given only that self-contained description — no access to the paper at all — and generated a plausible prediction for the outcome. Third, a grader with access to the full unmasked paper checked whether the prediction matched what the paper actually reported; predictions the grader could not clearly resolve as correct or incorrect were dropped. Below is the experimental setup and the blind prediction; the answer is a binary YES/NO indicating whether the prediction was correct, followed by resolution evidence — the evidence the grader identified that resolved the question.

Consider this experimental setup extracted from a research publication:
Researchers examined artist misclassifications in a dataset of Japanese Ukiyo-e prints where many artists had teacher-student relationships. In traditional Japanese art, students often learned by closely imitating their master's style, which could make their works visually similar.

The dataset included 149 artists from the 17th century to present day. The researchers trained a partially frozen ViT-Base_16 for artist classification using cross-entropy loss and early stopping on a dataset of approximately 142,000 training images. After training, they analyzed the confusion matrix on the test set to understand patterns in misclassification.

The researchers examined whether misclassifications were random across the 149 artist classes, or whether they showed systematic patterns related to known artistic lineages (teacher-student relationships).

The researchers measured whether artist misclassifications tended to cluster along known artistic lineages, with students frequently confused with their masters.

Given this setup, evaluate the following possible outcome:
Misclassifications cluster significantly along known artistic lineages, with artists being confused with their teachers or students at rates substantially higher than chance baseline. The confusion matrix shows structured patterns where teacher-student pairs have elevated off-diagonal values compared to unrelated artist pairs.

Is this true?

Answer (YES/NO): YES